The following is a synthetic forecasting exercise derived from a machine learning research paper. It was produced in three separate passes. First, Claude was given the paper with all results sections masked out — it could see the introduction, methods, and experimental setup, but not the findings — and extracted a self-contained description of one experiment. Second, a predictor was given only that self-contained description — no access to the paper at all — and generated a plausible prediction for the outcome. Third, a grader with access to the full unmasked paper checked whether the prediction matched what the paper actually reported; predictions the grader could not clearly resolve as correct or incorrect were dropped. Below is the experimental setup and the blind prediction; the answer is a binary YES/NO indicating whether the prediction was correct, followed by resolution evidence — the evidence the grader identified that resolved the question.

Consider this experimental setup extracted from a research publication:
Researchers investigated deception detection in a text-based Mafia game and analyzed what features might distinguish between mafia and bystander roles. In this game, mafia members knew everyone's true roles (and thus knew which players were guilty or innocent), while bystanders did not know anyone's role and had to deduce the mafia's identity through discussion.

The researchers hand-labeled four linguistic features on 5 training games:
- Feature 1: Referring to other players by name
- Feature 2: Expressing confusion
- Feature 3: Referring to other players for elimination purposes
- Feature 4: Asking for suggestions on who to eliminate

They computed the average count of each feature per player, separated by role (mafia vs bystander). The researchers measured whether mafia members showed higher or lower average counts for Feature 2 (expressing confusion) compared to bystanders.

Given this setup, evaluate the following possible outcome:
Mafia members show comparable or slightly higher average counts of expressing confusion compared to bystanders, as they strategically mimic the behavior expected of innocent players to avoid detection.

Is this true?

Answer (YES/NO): NO